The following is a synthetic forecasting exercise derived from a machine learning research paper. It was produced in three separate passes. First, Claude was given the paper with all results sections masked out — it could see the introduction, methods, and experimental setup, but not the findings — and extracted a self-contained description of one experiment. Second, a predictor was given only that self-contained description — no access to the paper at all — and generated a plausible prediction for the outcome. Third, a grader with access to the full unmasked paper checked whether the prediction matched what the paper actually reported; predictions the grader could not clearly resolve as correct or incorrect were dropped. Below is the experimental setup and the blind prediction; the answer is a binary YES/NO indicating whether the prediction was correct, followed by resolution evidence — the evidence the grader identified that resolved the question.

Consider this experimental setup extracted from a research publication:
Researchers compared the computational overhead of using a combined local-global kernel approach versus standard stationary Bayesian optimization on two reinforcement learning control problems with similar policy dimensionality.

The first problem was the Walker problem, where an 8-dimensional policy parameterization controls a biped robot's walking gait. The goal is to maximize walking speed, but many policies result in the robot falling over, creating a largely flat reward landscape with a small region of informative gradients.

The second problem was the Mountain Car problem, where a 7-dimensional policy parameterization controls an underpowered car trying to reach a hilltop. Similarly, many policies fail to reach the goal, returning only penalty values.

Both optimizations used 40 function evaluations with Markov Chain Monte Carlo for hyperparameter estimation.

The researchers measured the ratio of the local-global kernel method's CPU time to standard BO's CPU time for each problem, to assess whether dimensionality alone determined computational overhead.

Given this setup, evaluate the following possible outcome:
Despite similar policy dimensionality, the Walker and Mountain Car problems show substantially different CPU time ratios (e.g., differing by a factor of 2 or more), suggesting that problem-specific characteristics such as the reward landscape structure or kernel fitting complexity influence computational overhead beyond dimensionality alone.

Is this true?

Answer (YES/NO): YES